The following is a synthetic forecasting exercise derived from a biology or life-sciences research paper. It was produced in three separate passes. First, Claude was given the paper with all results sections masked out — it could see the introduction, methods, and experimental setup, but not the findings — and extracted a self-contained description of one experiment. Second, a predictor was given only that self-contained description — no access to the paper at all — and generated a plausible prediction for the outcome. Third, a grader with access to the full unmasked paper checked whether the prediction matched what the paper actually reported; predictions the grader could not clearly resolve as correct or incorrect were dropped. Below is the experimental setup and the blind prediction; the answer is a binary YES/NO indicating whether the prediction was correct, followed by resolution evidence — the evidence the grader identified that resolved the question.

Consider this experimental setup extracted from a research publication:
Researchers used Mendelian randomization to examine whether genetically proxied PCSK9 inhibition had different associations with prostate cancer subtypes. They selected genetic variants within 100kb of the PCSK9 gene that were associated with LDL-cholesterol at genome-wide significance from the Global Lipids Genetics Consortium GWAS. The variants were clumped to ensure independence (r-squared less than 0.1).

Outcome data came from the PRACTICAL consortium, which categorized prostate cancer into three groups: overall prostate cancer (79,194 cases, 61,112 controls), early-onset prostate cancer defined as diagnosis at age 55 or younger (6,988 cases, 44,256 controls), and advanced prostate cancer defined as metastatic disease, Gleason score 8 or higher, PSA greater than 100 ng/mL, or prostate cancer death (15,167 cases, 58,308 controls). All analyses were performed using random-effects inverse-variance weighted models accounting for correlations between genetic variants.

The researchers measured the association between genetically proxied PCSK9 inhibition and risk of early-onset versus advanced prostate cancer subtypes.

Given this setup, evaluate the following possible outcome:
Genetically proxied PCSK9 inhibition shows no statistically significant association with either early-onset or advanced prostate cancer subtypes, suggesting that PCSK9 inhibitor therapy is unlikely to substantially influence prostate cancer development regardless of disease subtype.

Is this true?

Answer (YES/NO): NO